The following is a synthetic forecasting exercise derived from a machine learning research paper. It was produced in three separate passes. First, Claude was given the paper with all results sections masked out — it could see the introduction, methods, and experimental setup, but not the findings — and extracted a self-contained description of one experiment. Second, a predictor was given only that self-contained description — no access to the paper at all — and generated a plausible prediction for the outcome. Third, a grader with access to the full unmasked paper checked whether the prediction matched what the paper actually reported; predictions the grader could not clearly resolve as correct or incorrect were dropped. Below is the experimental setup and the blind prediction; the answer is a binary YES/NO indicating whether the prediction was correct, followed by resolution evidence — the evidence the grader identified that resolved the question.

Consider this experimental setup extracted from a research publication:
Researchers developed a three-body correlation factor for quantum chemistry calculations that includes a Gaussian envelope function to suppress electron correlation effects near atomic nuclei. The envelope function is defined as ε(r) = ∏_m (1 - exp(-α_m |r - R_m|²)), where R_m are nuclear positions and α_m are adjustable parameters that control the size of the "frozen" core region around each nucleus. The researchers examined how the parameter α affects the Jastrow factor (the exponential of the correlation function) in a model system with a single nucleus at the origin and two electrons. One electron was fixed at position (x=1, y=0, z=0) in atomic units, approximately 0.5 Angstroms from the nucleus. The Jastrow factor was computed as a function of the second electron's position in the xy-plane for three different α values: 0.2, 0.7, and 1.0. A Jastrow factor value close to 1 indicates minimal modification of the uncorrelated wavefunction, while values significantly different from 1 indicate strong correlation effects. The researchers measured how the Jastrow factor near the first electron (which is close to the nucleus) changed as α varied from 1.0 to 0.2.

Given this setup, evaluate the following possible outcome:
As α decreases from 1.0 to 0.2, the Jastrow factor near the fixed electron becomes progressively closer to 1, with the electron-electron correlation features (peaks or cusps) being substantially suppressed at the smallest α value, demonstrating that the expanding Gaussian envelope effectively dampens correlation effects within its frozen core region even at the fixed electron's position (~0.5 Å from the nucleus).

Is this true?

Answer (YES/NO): YES